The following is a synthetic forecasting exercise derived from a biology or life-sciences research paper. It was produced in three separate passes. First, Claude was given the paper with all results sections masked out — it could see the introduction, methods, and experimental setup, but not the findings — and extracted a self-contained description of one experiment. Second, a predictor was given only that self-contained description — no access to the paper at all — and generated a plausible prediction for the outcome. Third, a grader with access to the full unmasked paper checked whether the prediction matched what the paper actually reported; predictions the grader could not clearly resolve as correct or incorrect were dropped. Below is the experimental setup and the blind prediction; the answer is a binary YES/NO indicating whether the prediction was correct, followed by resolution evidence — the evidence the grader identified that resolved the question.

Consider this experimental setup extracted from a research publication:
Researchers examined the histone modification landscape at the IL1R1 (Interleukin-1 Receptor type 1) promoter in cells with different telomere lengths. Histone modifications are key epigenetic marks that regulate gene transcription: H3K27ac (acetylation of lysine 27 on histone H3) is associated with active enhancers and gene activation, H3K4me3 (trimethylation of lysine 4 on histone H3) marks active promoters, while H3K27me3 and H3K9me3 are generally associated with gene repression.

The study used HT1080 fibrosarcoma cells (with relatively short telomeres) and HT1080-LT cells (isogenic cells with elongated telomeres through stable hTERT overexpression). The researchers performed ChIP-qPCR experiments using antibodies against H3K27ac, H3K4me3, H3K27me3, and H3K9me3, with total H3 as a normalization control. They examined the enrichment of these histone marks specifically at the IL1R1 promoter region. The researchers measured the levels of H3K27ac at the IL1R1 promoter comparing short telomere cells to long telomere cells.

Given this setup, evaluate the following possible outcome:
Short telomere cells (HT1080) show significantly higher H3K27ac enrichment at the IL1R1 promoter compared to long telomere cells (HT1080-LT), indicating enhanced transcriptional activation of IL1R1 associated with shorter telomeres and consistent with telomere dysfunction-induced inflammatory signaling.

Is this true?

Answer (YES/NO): YES